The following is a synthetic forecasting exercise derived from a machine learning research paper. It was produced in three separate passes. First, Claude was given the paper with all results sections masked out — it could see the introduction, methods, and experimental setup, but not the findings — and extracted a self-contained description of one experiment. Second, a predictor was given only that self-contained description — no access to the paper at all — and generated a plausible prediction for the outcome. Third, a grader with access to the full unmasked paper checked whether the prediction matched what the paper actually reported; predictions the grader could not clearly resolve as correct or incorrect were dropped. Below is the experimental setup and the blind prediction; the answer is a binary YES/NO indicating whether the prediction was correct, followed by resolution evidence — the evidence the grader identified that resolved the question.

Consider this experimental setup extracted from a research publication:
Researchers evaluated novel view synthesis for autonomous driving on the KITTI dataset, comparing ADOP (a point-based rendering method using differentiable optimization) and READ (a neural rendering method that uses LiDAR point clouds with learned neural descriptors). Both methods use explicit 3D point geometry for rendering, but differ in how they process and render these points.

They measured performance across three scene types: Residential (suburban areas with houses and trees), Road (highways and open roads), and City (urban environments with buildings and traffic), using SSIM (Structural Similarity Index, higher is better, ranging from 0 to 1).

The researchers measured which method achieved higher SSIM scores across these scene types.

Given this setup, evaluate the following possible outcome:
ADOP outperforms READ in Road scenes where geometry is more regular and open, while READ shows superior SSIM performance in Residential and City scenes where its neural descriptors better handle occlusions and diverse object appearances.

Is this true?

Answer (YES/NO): NO